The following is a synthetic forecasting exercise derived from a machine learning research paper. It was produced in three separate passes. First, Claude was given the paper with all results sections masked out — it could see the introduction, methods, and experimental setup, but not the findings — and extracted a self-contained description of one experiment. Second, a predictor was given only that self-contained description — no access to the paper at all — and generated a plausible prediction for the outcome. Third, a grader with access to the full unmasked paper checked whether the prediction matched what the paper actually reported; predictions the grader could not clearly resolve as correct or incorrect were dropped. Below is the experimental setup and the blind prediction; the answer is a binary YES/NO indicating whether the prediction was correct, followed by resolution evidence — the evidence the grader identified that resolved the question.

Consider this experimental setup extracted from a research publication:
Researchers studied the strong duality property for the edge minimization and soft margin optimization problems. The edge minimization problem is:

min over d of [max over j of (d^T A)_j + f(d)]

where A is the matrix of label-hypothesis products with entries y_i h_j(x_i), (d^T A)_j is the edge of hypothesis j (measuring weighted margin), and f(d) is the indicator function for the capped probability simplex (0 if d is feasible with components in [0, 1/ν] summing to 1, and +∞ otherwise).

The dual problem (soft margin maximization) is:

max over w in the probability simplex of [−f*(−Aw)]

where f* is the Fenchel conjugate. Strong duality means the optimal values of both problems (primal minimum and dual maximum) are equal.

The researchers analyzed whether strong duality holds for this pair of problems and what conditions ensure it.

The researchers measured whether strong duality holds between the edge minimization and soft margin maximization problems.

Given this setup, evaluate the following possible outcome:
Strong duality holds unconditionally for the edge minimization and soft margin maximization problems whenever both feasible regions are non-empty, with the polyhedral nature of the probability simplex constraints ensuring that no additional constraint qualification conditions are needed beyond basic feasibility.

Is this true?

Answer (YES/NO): NO